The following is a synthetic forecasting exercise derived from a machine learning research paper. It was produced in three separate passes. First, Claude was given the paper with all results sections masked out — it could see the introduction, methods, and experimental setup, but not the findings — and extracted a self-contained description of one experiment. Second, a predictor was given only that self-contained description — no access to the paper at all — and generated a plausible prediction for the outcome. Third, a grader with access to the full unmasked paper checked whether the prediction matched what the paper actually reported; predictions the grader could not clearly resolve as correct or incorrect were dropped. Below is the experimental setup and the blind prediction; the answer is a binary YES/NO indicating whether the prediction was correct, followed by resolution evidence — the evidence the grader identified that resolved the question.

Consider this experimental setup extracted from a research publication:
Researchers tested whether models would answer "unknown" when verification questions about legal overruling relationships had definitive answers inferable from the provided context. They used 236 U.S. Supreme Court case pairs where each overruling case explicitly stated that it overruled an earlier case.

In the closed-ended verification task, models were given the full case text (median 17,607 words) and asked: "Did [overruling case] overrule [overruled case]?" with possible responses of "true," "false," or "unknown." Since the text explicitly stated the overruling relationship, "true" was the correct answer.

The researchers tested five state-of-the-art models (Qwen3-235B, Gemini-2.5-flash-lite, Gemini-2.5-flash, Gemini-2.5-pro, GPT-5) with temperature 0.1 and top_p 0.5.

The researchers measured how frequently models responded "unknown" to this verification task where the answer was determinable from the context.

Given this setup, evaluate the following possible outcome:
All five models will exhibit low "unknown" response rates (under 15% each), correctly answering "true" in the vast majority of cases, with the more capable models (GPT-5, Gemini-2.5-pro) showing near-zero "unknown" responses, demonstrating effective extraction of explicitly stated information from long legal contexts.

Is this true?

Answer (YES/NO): NO